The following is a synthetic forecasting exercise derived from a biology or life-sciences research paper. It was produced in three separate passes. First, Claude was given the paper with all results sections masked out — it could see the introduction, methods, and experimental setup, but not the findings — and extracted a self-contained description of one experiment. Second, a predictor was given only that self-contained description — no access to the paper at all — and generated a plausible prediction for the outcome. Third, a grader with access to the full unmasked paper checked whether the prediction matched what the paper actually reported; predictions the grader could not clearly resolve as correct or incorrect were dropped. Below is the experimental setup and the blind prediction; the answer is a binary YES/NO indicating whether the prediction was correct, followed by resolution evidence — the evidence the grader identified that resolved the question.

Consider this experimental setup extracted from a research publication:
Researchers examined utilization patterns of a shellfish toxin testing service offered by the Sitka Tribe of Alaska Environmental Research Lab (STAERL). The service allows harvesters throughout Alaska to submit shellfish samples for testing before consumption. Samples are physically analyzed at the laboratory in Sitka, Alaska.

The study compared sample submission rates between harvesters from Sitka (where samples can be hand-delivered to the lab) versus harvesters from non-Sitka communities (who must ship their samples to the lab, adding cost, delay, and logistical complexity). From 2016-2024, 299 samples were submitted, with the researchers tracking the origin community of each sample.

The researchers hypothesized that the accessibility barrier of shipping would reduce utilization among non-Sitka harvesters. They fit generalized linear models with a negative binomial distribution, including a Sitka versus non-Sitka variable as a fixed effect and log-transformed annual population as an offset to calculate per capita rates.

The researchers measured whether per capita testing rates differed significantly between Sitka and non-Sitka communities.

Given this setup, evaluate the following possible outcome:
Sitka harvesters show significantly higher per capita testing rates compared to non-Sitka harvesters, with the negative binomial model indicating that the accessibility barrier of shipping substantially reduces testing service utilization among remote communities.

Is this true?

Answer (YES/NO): YES